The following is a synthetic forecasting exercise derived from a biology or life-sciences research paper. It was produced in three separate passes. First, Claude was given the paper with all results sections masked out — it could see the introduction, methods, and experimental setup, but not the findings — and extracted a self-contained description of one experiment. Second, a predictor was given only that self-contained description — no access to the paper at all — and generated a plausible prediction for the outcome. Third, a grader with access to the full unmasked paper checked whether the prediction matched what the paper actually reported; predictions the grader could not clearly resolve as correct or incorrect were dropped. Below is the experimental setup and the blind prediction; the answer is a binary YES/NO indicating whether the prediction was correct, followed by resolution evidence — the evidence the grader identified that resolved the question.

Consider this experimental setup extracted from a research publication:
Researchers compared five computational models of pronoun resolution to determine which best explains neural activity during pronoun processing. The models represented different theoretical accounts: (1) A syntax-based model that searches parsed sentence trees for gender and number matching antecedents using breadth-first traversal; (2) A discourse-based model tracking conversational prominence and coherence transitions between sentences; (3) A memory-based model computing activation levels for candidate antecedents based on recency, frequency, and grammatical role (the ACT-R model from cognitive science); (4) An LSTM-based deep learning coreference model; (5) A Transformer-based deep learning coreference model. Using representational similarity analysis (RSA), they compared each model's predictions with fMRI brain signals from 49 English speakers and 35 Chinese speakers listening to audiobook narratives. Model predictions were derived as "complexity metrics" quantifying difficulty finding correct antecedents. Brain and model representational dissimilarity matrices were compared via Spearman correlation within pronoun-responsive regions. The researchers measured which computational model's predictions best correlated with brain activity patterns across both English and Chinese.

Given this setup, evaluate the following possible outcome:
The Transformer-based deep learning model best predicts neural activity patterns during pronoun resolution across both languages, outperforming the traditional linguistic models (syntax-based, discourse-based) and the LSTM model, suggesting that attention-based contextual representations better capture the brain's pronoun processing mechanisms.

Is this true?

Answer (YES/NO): NO